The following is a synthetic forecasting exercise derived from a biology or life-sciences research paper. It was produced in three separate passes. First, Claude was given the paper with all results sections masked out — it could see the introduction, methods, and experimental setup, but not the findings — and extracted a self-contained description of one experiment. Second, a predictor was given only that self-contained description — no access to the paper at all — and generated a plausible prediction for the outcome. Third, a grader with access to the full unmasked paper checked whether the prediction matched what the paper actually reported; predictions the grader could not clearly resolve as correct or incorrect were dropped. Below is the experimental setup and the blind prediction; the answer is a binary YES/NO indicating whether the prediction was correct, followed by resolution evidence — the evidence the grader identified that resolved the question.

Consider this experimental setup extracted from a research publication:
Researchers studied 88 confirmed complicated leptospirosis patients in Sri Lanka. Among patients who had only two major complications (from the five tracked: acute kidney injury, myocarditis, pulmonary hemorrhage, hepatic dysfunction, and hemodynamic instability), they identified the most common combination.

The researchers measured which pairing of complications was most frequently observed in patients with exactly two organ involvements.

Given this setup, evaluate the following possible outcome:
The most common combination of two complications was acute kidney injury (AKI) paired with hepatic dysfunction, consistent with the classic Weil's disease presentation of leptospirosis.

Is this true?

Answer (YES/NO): NO